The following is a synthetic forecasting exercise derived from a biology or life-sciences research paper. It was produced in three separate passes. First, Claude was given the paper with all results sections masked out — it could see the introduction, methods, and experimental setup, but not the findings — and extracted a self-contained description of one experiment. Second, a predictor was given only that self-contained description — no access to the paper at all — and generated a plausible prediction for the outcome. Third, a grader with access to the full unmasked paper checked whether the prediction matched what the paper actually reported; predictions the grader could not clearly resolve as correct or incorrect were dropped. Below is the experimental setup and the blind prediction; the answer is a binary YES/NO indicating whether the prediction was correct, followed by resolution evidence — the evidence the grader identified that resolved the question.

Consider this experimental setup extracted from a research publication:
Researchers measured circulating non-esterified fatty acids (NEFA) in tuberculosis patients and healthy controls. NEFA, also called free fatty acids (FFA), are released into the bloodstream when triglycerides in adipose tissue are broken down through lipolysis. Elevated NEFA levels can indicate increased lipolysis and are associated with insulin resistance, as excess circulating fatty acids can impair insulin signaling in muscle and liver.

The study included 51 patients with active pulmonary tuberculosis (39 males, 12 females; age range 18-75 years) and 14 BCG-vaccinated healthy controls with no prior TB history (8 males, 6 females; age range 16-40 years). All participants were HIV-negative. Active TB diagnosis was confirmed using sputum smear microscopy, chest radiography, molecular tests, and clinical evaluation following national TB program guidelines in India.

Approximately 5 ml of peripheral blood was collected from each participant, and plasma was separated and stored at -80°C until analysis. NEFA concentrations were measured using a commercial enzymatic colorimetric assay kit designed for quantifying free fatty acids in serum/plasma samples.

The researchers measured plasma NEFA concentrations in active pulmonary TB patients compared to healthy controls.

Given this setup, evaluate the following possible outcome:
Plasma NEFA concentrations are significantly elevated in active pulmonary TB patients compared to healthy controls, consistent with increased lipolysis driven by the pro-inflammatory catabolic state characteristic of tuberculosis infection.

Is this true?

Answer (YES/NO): YES